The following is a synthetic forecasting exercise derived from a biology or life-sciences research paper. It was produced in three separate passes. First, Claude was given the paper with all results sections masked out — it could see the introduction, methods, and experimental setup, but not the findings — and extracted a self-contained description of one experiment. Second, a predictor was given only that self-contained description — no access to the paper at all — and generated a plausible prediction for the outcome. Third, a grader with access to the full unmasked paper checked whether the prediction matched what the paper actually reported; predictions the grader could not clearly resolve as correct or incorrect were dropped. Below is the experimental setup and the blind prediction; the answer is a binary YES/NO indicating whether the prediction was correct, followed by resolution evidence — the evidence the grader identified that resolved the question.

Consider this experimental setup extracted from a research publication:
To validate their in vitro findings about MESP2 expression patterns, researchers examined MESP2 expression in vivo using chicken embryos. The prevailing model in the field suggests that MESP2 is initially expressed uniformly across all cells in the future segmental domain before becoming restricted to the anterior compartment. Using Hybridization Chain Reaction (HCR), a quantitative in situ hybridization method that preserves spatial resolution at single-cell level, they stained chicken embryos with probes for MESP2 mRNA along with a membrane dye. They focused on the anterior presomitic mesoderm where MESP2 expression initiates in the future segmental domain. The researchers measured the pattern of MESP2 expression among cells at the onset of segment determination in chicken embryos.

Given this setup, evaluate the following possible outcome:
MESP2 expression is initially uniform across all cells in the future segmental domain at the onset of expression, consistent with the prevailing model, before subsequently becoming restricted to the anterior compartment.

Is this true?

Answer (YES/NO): NO